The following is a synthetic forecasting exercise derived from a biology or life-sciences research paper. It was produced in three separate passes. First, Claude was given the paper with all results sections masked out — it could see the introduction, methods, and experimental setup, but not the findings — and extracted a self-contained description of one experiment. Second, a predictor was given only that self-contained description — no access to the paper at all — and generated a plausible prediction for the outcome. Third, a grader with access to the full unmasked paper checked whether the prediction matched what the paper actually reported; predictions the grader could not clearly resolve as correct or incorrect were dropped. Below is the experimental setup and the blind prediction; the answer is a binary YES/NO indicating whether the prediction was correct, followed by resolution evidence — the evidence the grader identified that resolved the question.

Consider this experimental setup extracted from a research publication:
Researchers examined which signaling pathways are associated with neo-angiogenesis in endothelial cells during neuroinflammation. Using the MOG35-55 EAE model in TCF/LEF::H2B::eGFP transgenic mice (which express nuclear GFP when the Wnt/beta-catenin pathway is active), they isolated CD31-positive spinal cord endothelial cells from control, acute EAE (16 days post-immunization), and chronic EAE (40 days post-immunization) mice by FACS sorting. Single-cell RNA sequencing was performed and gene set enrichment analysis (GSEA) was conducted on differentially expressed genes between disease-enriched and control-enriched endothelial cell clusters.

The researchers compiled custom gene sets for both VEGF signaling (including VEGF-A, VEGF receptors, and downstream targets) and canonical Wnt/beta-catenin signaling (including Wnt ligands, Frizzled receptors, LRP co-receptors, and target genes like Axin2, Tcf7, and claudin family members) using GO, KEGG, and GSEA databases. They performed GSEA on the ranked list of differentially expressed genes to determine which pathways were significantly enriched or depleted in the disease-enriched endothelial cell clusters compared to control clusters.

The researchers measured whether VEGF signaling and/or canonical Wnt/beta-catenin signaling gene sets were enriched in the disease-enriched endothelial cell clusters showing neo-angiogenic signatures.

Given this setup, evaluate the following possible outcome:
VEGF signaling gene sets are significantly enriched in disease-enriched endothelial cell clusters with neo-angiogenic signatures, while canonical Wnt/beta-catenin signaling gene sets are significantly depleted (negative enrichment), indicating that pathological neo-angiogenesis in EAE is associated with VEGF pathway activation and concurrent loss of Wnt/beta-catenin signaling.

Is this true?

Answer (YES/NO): YES